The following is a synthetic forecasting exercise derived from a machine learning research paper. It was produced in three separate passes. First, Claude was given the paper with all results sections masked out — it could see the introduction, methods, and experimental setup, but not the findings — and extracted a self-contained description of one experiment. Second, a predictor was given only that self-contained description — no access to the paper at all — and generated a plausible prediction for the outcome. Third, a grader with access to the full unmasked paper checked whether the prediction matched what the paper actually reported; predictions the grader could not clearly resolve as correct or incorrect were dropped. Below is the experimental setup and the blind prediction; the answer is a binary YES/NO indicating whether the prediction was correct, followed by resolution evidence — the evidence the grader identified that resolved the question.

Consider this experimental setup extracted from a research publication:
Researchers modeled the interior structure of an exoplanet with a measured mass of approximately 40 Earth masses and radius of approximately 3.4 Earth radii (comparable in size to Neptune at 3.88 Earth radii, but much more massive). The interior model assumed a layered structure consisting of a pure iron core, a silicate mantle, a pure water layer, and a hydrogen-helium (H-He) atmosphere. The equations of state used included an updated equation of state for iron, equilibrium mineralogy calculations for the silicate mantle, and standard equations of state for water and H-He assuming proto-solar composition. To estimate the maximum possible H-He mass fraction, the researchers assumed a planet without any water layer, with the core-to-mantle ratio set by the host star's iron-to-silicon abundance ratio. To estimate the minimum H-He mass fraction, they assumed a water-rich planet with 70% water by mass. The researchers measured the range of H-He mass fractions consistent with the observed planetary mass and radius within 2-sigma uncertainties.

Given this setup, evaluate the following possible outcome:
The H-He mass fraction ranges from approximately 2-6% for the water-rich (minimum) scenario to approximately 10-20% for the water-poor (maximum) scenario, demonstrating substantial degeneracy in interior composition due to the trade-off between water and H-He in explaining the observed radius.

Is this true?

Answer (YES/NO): NO